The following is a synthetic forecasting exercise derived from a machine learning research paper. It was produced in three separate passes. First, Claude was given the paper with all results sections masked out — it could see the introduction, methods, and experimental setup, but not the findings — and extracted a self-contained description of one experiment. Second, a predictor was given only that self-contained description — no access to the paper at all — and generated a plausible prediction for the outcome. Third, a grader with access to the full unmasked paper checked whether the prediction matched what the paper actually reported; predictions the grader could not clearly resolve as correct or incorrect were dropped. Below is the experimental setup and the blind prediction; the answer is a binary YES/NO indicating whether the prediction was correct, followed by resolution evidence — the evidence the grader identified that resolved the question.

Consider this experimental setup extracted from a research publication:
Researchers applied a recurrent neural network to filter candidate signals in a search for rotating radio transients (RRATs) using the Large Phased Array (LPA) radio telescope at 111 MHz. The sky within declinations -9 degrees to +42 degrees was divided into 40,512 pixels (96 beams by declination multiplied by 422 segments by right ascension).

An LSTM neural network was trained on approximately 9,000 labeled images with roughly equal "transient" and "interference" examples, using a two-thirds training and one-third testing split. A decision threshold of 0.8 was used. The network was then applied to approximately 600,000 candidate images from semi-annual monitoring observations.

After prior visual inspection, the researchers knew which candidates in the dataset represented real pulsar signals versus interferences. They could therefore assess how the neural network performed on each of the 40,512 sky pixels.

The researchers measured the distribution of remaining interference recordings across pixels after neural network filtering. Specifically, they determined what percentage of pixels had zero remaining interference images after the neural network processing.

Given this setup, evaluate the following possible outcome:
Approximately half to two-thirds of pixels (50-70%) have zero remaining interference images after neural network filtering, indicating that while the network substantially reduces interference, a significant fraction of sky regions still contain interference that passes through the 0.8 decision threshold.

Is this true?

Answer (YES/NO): NO